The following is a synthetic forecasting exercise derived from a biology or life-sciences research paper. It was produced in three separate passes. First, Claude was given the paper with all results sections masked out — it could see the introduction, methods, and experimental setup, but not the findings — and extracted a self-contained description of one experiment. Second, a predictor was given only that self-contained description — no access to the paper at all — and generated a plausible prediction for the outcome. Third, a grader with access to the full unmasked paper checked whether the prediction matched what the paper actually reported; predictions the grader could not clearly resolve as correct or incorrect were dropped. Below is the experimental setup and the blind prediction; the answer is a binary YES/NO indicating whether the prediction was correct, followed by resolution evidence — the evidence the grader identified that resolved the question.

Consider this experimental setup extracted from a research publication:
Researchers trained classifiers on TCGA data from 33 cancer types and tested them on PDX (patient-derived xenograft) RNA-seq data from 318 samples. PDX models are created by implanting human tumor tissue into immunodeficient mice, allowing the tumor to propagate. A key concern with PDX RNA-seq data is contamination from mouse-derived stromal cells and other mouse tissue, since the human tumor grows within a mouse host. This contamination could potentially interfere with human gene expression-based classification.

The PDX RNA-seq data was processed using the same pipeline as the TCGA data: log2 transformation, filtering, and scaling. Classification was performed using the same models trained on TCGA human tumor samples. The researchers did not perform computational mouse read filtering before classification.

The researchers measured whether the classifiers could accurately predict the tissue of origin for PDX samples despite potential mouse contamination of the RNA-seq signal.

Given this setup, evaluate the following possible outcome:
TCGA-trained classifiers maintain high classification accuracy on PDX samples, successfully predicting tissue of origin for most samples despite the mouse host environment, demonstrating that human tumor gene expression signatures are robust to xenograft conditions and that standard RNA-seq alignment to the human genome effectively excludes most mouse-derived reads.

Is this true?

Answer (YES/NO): NO